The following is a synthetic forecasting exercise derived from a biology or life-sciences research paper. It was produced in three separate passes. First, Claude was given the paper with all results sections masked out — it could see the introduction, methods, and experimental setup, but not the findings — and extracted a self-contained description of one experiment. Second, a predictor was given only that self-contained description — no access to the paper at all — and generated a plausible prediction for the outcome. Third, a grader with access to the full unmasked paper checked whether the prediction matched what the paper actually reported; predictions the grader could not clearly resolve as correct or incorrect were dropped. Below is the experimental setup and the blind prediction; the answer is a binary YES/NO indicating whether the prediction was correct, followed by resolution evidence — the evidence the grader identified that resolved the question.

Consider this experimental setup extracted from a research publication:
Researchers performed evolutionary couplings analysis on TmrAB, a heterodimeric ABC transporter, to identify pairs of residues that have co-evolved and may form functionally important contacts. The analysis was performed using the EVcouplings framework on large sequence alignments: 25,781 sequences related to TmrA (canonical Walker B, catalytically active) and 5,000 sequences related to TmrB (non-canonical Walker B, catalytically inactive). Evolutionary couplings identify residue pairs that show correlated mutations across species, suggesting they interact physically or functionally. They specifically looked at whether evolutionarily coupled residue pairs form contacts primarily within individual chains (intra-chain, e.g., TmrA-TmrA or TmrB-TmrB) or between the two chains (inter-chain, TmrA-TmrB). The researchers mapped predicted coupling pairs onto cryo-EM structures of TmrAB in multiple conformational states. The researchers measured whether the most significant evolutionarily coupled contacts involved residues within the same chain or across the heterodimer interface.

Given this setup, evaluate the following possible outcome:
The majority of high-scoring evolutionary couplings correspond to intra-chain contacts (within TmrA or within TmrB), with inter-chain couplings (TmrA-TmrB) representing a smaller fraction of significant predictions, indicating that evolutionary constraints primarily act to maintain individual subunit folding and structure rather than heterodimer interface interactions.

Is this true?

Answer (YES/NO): YES